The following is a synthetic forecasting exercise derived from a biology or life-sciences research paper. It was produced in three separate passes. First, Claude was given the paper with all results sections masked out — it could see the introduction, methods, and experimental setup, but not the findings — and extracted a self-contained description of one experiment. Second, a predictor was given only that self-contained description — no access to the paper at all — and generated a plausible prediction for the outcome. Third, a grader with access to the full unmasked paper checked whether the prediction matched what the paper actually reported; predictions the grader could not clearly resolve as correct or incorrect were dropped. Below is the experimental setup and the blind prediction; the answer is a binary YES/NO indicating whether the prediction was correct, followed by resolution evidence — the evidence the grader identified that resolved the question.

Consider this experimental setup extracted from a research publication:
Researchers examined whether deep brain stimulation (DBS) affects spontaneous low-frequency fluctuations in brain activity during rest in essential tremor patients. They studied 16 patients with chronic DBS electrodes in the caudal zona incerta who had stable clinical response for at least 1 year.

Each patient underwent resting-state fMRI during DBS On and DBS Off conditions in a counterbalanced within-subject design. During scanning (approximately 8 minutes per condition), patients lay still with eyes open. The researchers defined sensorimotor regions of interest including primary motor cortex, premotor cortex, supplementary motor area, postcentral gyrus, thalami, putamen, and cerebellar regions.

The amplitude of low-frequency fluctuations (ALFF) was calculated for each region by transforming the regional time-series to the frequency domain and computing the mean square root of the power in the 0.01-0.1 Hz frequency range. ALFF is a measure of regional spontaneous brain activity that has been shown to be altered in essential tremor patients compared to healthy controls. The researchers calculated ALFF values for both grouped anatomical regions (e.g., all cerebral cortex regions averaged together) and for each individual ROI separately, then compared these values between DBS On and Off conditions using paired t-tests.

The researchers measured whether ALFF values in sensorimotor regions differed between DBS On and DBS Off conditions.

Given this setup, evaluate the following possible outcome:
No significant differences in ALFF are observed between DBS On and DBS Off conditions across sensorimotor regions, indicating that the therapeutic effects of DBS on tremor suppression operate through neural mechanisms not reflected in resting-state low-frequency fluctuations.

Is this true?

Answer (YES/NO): YES